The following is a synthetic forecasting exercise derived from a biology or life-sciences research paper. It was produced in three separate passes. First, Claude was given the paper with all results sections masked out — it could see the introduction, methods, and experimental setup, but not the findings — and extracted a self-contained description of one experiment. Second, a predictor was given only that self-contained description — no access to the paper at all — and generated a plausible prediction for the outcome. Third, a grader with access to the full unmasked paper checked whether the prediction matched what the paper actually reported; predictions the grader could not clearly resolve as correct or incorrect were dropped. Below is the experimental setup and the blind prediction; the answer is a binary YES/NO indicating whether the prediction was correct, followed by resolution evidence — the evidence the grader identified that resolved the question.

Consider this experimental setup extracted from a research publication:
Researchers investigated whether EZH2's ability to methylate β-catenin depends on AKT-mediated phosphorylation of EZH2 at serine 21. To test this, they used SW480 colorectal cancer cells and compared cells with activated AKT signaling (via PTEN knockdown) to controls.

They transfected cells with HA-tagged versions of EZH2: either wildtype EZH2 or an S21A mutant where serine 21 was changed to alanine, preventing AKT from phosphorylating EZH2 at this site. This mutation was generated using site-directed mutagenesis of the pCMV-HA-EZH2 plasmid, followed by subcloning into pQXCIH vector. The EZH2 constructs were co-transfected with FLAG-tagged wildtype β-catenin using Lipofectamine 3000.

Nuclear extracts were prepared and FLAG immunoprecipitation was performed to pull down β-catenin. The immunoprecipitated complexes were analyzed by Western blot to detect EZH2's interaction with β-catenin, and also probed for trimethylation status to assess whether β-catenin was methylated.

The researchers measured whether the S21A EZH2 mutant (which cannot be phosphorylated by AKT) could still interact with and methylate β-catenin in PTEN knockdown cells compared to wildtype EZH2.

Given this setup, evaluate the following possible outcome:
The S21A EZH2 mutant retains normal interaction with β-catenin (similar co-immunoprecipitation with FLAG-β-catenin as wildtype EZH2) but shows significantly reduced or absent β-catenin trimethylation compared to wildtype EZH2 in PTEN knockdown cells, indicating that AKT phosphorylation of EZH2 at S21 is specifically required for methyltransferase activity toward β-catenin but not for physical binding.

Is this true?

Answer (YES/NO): NO